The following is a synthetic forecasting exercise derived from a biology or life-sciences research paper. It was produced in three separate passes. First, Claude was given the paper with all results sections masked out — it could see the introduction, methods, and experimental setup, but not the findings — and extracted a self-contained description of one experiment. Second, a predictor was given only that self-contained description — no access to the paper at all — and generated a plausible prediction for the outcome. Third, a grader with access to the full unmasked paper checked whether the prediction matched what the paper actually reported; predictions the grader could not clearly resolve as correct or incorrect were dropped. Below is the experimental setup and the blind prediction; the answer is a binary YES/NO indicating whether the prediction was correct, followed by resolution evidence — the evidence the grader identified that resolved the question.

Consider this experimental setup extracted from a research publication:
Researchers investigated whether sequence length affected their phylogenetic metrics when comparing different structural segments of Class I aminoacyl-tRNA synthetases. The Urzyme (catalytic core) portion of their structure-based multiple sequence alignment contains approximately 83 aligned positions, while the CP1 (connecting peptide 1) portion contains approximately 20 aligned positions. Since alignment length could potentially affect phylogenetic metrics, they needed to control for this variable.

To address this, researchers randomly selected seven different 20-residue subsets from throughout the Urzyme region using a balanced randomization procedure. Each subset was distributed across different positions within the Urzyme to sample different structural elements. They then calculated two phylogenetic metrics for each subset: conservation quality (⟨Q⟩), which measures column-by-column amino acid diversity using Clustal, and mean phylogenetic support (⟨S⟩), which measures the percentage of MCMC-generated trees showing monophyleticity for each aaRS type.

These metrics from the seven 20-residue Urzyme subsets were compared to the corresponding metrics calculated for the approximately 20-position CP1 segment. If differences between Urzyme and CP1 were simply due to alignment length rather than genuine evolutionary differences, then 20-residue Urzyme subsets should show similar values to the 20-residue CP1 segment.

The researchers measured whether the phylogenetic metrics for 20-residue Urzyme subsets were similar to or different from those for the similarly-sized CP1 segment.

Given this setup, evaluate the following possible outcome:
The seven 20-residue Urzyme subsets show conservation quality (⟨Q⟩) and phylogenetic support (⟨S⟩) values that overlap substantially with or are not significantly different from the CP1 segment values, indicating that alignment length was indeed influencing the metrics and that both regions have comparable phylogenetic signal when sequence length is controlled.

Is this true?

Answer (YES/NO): NO